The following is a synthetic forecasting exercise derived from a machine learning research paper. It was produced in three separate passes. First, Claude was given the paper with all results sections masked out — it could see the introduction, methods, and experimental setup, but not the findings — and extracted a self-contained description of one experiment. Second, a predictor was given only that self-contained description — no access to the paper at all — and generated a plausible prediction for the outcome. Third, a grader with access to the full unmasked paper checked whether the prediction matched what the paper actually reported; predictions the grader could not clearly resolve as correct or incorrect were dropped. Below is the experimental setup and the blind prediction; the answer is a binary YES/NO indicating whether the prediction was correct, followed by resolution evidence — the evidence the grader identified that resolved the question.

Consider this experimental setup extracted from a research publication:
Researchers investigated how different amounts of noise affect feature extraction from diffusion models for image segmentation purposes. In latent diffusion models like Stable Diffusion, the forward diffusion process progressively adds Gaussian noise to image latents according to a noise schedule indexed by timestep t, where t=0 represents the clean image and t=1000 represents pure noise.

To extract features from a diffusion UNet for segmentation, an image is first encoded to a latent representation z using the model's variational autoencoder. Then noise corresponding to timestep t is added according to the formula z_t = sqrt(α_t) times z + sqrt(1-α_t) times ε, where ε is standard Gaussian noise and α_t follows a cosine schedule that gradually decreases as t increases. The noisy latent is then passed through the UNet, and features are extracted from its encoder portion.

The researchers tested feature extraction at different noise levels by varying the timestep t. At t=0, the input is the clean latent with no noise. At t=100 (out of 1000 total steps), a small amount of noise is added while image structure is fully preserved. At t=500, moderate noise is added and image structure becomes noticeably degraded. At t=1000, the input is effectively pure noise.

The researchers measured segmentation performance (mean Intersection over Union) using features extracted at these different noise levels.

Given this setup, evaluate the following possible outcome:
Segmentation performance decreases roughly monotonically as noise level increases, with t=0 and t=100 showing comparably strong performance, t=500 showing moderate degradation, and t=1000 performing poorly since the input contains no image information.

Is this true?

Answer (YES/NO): NO